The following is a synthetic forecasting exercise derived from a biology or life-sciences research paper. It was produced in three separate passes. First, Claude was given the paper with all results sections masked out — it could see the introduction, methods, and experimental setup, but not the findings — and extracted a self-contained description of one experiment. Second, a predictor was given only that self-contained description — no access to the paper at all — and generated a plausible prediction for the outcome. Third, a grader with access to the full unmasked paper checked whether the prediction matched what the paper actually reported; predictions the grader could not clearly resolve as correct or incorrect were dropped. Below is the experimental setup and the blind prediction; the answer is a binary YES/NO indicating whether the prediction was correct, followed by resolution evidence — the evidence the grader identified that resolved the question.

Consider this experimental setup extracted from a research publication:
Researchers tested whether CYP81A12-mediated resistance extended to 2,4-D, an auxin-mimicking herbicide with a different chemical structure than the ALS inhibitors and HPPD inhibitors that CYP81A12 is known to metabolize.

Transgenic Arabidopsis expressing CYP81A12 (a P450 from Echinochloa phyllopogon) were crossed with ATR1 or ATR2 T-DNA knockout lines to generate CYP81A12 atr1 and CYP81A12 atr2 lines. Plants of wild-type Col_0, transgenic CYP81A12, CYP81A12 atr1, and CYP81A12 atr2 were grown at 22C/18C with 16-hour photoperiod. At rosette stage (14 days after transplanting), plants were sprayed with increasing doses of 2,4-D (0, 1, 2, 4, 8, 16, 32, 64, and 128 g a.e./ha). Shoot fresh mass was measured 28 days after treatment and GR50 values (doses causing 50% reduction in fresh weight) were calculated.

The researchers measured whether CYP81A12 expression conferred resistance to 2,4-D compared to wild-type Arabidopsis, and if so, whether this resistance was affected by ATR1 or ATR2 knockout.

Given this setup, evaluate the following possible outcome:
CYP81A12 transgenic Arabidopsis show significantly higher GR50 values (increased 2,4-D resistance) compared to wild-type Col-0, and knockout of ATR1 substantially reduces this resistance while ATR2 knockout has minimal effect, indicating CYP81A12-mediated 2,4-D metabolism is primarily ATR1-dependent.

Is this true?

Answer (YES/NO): NO